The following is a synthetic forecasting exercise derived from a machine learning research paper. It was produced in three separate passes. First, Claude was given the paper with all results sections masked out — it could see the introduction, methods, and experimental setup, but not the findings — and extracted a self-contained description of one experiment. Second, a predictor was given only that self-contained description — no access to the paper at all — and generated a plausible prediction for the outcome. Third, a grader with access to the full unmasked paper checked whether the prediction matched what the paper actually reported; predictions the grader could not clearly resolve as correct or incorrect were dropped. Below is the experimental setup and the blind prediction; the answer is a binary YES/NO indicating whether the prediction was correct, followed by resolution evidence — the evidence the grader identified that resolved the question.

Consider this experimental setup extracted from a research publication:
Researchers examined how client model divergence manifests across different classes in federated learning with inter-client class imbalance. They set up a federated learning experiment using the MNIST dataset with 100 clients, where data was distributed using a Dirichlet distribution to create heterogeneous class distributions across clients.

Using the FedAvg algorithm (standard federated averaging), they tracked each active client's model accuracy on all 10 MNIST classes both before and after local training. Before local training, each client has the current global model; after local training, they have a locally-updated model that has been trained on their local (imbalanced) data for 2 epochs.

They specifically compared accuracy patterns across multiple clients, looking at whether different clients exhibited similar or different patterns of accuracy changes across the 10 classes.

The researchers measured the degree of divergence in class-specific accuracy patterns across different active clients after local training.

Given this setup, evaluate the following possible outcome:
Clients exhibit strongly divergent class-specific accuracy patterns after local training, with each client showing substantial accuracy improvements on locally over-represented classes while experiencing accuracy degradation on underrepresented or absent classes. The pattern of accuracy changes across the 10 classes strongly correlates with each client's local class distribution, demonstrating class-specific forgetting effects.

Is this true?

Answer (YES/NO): YES